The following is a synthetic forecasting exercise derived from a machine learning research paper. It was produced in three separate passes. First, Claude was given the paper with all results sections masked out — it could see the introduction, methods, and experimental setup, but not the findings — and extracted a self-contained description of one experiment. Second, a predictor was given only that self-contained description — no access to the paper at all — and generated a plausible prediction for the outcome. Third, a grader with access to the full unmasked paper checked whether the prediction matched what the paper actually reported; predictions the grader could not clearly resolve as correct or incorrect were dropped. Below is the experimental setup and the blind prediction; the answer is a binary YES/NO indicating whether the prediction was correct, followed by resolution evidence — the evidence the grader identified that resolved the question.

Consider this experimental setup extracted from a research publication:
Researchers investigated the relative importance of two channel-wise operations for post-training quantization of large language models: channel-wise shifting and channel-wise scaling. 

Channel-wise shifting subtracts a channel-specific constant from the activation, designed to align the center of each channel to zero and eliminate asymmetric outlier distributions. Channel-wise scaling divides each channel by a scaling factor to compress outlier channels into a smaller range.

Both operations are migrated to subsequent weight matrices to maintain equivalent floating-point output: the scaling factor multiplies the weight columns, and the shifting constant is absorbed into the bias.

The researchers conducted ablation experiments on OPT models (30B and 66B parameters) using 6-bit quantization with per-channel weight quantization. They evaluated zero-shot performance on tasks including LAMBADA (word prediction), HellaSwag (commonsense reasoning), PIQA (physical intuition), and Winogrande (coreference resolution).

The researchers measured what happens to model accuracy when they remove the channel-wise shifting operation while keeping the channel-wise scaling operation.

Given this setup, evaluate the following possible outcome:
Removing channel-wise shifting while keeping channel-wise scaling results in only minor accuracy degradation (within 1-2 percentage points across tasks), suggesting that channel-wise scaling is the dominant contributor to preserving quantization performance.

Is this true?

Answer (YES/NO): NO